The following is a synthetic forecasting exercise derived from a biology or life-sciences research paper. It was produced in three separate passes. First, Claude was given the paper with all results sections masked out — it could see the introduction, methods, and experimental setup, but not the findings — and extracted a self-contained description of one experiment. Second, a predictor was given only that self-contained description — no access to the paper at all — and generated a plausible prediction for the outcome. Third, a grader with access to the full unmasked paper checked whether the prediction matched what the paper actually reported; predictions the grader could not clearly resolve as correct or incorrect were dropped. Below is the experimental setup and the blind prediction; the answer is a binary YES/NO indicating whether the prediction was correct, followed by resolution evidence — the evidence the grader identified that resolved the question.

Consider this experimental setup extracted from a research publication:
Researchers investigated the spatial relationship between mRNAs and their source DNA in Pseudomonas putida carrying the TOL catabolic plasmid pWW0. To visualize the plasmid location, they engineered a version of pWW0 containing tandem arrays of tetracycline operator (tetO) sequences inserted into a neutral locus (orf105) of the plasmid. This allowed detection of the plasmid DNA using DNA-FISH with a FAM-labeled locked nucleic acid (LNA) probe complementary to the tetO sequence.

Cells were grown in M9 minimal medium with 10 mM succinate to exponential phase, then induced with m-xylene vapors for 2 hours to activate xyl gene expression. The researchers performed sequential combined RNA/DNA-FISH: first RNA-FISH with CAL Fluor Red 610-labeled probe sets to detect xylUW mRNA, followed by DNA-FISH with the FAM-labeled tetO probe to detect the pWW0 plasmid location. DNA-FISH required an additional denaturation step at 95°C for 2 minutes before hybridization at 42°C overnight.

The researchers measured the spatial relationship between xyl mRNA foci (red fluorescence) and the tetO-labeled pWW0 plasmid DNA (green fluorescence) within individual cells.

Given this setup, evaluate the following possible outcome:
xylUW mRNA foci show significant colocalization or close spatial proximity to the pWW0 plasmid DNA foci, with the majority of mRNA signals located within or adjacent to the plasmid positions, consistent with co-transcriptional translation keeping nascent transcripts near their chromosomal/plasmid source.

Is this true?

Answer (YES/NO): NO